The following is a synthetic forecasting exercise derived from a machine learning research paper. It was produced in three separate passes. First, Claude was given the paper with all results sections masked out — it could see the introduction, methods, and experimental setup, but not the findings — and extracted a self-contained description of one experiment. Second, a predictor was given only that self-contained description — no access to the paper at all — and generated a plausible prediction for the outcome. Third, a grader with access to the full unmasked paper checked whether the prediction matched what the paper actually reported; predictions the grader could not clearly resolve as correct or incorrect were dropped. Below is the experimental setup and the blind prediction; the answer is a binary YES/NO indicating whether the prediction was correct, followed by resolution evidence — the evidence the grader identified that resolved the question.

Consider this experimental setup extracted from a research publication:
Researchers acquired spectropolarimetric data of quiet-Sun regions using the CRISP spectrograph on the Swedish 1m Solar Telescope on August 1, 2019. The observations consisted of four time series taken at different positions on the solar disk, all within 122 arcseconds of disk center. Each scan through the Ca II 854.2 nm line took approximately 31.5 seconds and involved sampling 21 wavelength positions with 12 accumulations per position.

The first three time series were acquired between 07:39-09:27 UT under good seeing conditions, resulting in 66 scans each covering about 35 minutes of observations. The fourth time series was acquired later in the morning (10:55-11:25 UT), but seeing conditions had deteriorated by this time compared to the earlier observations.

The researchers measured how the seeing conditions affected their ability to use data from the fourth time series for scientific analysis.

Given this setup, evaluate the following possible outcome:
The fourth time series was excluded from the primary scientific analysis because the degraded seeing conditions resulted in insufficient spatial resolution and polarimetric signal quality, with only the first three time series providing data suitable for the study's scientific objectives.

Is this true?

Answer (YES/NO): NO